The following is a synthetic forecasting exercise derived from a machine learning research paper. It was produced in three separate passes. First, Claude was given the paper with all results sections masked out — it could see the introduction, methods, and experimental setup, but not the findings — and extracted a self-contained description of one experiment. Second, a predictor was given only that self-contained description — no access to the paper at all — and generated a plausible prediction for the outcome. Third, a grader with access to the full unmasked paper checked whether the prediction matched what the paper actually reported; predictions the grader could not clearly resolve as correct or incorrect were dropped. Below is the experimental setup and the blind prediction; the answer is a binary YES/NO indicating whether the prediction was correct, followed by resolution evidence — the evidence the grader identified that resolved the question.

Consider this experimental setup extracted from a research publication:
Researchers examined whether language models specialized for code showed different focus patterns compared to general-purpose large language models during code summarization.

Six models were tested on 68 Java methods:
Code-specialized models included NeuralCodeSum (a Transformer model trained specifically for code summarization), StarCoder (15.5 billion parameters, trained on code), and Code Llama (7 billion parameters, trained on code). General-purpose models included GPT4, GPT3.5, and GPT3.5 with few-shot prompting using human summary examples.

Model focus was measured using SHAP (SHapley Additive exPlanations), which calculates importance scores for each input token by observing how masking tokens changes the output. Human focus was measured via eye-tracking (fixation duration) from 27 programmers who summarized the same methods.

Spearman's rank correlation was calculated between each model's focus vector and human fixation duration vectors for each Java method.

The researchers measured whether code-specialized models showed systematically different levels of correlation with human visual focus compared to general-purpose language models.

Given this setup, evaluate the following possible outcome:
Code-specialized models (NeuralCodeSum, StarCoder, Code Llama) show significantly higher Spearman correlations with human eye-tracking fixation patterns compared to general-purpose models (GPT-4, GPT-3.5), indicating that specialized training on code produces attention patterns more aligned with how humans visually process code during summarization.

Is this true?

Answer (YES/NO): NO